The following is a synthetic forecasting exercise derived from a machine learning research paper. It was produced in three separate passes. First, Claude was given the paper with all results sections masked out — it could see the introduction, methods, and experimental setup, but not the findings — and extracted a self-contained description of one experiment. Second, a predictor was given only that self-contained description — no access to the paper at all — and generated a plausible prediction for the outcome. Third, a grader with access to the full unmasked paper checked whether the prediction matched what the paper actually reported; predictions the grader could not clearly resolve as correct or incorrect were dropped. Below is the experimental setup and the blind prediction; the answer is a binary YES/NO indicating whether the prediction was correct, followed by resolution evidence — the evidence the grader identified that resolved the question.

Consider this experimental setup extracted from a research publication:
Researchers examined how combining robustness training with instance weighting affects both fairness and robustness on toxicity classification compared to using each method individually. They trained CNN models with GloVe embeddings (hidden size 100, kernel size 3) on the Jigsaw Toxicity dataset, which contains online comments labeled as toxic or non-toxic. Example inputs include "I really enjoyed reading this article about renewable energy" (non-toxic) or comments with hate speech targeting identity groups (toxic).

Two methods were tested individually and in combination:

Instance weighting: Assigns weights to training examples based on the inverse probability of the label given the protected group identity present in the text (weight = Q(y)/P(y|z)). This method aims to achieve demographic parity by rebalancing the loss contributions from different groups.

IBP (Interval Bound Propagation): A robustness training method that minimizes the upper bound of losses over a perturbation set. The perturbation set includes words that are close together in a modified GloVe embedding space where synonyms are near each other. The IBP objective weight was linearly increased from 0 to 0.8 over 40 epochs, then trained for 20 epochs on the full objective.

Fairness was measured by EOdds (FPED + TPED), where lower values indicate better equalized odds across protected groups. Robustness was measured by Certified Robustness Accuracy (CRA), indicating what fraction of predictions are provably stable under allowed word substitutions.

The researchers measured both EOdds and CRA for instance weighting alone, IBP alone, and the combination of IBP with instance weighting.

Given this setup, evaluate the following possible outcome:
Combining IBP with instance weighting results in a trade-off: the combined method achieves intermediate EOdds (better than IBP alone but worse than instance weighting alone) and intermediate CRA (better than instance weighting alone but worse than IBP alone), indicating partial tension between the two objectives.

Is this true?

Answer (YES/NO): NO